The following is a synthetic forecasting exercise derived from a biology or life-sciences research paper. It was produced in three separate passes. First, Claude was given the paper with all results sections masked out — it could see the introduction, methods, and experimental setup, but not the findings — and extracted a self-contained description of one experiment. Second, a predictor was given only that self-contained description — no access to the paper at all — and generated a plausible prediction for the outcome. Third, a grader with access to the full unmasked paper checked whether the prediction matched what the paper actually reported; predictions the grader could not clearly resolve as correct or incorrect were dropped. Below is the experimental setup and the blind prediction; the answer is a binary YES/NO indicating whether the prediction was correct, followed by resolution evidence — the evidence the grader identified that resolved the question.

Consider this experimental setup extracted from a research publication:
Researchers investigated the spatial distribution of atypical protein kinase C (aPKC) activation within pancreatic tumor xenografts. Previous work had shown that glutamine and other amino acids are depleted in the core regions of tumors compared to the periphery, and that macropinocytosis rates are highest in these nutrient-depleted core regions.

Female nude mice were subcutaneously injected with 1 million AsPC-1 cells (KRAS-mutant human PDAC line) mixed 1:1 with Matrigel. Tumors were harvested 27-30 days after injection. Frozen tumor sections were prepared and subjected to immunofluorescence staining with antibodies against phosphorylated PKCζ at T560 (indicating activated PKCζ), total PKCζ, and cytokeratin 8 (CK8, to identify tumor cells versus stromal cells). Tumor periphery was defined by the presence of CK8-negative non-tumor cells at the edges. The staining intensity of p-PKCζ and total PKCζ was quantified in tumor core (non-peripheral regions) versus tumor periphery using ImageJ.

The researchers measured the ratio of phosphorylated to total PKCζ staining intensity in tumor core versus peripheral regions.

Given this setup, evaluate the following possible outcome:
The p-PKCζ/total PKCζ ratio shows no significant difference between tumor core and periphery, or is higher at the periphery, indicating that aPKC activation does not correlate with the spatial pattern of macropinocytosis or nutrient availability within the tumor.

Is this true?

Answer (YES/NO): NO